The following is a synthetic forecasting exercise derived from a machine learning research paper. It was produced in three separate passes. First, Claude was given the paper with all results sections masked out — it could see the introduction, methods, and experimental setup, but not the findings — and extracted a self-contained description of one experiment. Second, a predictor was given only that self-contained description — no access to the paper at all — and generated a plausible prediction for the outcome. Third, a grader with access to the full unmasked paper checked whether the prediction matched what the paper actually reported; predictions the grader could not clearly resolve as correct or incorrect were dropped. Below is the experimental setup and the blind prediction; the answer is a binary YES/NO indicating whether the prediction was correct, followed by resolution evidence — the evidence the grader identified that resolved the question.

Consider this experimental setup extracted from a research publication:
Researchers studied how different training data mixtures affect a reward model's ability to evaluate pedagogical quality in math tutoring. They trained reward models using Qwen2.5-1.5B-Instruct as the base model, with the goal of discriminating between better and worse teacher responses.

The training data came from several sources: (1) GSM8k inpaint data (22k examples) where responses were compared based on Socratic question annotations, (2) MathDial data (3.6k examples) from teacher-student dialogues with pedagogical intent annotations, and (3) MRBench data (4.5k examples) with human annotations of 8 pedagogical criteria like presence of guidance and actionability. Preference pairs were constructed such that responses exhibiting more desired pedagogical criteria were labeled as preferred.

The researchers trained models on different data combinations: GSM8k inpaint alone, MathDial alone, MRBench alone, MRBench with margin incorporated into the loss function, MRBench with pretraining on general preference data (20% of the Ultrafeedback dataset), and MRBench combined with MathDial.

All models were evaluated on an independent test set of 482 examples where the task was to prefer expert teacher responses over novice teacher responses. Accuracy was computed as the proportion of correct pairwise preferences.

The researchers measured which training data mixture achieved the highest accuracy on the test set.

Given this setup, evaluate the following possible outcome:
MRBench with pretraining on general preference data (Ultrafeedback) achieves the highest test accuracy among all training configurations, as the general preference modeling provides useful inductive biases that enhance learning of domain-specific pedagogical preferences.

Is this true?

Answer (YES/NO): NO